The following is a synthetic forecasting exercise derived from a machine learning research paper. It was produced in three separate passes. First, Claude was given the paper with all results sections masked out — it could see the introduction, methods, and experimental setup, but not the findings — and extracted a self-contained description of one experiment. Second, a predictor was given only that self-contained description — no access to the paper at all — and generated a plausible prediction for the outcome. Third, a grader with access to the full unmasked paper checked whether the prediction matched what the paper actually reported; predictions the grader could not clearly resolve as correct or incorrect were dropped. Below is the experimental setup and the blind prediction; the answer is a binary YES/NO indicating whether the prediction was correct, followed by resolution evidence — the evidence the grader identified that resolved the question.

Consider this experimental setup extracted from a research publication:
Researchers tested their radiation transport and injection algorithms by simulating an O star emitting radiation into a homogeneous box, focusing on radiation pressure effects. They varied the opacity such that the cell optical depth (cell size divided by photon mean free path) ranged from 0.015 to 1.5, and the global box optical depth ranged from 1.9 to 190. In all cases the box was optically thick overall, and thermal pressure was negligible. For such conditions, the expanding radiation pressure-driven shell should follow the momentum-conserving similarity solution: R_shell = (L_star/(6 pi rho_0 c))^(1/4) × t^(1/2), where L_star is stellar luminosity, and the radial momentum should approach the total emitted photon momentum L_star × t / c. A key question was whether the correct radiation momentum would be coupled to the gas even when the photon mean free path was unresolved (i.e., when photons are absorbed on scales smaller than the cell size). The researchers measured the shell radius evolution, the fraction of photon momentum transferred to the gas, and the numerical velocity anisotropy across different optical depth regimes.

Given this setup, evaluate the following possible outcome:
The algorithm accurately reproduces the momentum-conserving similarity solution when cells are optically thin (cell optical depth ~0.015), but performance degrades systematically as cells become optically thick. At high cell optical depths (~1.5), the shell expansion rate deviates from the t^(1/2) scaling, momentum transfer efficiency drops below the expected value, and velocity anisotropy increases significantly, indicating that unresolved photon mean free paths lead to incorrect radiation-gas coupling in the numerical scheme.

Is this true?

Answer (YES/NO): NO